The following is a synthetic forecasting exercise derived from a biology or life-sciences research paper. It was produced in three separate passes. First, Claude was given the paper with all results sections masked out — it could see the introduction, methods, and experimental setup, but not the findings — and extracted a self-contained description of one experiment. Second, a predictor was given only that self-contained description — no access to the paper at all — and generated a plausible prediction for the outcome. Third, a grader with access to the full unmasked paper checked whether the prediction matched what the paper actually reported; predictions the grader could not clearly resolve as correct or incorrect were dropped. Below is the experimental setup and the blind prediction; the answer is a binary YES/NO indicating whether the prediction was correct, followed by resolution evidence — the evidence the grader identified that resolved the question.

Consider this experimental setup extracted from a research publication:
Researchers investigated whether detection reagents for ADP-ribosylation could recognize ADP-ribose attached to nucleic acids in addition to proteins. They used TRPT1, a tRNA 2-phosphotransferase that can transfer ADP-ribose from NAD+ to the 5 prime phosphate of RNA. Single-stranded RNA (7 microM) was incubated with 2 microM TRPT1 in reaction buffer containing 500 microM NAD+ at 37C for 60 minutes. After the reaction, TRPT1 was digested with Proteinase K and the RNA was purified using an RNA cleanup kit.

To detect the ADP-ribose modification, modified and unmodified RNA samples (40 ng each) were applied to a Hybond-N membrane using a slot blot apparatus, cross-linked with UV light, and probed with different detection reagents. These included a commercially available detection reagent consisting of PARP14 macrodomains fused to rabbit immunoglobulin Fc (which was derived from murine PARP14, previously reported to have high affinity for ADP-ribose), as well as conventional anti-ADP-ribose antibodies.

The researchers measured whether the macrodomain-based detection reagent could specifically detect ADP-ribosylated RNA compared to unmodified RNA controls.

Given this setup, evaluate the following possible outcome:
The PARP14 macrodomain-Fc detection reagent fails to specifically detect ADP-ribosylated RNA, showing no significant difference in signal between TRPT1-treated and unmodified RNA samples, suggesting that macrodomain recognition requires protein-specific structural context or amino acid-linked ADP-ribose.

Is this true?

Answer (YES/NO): NO